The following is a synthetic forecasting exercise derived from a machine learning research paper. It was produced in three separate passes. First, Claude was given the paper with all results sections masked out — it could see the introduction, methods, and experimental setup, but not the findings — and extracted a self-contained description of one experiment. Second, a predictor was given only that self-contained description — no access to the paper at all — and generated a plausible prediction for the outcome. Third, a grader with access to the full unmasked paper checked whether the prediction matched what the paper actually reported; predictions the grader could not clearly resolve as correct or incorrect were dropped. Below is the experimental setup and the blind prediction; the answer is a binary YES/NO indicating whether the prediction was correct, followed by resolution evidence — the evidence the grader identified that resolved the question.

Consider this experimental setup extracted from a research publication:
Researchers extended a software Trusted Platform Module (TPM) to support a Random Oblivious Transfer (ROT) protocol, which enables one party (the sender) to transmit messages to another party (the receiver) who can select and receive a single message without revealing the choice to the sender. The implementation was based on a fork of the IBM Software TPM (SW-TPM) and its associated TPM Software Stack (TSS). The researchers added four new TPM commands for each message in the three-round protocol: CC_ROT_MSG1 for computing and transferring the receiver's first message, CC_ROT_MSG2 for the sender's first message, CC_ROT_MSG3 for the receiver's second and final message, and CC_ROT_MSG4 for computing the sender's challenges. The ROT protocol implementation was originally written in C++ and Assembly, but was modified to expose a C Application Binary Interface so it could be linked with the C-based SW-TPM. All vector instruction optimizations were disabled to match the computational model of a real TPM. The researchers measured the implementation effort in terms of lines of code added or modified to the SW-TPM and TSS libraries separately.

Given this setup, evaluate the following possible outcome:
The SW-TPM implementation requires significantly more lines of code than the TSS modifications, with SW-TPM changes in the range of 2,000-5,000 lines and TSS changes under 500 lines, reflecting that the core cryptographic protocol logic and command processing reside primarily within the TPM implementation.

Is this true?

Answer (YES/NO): NO